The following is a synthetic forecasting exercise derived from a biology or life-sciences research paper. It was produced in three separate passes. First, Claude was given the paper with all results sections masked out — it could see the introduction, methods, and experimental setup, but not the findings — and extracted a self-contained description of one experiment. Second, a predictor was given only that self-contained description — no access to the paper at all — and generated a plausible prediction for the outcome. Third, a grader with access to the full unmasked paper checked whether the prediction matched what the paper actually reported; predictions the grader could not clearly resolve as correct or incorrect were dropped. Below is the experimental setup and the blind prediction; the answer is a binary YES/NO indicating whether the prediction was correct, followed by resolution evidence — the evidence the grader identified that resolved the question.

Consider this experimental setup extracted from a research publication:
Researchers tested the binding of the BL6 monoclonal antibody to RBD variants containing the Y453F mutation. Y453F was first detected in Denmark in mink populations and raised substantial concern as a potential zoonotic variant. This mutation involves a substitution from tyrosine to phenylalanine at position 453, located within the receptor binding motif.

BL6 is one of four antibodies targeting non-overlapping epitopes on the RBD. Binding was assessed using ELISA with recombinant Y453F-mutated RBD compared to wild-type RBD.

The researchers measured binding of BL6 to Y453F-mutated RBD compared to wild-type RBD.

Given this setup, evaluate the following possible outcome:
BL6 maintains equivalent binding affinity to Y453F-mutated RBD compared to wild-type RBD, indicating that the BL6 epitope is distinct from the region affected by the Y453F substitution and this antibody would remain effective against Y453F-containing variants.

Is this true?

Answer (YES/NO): NO